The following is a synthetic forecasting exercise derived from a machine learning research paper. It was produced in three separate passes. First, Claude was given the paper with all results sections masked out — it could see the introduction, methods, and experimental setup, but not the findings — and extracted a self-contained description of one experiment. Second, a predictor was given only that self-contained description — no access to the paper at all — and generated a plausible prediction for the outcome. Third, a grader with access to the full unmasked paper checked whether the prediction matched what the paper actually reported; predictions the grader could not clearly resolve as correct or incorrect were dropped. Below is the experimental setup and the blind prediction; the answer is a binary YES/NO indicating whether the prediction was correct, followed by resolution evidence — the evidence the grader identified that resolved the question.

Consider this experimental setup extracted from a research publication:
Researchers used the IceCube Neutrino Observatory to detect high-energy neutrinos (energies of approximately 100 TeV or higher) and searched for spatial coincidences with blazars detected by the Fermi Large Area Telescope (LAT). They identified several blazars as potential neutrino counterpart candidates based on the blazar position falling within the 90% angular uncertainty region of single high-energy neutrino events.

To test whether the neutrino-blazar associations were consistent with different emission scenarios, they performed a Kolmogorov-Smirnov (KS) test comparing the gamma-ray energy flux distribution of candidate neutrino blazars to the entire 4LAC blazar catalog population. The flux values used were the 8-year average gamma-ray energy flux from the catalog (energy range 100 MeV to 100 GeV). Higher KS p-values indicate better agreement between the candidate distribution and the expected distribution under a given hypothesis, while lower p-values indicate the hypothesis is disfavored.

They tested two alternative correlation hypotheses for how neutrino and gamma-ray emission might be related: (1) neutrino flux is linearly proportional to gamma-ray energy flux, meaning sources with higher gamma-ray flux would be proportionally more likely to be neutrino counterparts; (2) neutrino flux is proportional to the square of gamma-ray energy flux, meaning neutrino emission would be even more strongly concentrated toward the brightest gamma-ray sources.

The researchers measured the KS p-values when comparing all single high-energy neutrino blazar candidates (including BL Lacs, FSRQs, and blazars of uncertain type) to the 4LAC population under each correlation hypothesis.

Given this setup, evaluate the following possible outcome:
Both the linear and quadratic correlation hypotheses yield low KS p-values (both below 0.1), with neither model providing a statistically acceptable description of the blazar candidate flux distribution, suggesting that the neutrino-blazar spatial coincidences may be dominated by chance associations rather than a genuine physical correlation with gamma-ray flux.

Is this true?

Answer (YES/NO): NO